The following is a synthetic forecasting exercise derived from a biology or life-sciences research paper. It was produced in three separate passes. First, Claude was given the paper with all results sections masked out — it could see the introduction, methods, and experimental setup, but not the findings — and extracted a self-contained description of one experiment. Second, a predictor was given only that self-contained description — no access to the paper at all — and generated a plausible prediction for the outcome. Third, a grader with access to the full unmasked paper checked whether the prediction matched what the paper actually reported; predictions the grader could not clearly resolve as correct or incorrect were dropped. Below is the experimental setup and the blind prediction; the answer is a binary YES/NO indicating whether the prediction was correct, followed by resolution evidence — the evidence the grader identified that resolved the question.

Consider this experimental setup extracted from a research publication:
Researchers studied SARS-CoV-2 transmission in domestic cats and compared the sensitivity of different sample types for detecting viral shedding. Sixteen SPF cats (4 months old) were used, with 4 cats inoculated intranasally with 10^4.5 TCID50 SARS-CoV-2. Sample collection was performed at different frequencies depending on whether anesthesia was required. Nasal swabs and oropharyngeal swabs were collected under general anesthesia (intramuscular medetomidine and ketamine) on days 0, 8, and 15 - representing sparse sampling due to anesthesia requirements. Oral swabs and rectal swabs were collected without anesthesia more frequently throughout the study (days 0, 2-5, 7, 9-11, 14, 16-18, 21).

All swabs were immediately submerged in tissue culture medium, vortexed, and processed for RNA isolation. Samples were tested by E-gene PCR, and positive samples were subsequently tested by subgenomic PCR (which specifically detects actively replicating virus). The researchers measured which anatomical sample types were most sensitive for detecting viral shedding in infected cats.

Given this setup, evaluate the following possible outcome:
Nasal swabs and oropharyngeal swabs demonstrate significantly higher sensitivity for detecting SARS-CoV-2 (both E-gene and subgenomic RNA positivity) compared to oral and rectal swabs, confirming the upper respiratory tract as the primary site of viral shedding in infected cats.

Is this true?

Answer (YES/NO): YES